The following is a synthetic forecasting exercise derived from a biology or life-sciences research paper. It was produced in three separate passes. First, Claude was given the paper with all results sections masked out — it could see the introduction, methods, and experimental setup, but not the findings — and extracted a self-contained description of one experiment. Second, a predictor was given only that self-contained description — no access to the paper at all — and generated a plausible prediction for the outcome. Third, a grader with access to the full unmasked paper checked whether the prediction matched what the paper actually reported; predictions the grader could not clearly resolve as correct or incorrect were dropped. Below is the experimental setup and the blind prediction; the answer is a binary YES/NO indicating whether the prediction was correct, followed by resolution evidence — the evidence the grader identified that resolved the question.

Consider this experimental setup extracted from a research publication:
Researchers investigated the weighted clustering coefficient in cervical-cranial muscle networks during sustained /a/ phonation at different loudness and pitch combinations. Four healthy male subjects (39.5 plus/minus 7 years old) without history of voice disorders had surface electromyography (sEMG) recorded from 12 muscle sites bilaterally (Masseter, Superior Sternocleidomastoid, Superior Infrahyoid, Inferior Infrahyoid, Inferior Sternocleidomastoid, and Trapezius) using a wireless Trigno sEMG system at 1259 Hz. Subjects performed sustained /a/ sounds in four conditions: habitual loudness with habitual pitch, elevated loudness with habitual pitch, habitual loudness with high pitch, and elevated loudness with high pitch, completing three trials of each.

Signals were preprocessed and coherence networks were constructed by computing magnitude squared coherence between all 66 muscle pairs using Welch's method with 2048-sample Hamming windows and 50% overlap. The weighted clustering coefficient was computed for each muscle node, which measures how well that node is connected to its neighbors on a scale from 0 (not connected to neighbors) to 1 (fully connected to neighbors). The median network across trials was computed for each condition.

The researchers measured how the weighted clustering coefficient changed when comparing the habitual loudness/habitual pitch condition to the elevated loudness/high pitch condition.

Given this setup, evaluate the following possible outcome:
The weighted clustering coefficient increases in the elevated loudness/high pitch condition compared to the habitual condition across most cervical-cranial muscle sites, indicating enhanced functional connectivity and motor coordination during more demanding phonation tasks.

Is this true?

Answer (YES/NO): YES